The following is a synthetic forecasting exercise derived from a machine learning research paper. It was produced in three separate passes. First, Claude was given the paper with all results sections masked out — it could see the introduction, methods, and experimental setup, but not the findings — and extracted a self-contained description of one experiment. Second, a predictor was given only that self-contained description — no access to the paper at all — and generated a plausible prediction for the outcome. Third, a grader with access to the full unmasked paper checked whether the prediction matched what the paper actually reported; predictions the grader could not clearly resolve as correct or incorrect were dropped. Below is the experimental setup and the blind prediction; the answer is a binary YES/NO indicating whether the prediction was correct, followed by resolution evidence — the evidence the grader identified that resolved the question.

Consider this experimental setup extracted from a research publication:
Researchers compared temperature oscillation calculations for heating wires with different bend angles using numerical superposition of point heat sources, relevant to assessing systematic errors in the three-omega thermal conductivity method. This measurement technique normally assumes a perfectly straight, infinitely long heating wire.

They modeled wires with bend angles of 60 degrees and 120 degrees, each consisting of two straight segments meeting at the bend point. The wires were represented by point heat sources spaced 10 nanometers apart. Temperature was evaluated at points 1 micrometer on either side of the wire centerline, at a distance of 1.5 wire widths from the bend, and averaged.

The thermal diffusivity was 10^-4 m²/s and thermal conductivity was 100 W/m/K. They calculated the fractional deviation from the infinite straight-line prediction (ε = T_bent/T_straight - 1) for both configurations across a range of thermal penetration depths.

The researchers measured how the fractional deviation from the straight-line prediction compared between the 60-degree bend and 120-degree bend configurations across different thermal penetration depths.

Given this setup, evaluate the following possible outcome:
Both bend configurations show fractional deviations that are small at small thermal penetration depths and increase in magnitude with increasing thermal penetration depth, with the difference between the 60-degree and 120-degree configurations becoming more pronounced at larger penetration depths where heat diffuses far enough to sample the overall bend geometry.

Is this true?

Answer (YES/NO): NO